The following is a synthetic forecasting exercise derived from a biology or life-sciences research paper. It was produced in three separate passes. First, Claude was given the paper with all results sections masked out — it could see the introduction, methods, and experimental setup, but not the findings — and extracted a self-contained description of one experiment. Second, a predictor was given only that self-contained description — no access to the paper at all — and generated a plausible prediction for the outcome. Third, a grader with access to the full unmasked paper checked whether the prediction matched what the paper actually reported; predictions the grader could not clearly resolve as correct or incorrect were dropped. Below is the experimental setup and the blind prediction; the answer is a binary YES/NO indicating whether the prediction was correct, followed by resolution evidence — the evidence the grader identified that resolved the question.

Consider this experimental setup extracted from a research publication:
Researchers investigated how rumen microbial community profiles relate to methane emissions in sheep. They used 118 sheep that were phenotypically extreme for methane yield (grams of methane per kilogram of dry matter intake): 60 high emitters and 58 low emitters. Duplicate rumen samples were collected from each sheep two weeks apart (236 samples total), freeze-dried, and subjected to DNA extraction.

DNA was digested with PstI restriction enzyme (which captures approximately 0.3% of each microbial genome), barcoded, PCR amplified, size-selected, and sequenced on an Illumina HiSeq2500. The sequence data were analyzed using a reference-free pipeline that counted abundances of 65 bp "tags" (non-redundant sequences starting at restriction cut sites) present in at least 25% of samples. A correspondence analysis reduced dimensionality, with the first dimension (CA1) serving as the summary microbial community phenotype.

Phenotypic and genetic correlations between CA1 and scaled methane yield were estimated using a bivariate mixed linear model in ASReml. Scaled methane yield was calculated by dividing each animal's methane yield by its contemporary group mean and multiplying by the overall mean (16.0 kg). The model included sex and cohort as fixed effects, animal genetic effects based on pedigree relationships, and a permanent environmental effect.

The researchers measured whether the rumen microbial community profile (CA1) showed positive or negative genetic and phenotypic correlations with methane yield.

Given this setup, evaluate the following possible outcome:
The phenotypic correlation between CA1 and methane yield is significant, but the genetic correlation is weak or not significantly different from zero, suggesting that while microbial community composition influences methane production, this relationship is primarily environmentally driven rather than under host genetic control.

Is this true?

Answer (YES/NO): NO